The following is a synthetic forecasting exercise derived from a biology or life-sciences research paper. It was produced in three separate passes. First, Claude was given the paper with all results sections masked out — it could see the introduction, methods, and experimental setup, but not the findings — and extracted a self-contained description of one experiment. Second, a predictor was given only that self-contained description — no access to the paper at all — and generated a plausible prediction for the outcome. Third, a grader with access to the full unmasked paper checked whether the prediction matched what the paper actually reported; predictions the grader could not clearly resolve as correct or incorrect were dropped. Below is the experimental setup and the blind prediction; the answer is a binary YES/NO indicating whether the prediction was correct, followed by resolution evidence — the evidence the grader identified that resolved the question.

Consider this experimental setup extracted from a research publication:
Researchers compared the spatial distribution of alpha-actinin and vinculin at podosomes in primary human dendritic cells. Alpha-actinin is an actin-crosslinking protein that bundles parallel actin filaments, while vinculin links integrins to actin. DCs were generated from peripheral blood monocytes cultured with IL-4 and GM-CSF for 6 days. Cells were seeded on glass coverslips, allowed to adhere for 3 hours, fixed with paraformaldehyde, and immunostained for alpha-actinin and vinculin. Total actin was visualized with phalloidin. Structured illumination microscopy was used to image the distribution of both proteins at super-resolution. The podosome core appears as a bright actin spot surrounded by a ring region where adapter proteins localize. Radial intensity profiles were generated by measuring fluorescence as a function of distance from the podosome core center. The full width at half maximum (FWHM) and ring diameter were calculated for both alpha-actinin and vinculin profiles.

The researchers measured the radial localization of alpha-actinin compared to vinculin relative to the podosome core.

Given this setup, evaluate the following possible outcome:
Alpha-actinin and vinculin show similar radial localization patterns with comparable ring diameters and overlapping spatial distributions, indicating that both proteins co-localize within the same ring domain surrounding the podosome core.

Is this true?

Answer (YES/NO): NO